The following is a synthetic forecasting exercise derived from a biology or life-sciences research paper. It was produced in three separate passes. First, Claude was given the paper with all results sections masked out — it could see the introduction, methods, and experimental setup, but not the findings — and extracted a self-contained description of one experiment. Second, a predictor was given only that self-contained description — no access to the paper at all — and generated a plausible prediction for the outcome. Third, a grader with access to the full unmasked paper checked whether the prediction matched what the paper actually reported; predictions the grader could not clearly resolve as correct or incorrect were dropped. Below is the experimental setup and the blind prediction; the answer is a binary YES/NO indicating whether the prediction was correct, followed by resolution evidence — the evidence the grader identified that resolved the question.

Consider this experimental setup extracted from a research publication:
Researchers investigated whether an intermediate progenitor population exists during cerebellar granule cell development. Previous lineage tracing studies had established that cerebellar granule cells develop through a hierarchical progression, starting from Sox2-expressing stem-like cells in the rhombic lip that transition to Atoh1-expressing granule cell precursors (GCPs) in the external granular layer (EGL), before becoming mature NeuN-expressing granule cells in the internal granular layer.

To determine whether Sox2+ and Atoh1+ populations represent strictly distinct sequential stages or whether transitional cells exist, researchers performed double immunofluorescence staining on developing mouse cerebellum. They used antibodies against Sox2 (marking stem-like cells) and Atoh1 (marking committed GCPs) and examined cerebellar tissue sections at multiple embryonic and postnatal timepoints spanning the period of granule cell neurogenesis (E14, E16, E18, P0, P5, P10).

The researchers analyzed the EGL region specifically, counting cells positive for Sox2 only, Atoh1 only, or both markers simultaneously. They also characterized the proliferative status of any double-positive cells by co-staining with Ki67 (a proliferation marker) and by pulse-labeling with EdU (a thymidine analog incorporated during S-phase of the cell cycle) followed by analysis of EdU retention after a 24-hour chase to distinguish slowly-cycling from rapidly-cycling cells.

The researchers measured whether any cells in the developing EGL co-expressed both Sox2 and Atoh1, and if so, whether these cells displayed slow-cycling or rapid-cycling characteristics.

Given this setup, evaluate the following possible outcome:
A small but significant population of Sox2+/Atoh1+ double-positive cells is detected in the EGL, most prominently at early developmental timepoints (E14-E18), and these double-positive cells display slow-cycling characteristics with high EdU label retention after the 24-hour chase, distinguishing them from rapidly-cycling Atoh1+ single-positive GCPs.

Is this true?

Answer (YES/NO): NO